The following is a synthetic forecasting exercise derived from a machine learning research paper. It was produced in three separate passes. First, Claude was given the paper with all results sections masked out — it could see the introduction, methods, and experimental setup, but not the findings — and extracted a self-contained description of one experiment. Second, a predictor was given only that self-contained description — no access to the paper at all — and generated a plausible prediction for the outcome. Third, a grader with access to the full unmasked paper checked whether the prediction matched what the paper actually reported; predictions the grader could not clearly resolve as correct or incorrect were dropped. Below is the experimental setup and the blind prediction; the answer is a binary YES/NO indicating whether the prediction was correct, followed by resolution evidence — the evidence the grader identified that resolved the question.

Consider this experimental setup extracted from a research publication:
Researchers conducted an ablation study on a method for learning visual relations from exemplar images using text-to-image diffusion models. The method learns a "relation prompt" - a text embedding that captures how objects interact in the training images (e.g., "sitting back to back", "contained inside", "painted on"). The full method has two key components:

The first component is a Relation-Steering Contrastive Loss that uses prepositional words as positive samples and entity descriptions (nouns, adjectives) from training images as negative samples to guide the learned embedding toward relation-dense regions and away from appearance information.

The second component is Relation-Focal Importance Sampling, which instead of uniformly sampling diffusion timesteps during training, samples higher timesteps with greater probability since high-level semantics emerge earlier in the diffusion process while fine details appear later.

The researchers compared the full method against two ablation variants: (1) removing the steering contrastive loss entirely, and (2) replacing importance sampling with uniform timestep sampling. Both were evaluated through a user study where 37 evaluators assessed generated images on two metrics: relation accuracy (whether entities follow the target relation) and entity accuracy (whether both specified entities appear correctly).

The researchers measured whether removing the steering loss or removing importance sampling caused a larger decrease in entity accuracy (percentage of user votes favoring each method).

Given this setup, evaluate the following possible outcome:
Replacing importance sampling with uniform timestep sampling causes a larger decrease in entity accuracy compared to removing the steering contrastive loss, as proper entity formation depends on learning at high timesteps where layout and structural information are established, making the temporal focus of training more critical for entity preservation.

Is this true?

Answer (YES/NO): NO